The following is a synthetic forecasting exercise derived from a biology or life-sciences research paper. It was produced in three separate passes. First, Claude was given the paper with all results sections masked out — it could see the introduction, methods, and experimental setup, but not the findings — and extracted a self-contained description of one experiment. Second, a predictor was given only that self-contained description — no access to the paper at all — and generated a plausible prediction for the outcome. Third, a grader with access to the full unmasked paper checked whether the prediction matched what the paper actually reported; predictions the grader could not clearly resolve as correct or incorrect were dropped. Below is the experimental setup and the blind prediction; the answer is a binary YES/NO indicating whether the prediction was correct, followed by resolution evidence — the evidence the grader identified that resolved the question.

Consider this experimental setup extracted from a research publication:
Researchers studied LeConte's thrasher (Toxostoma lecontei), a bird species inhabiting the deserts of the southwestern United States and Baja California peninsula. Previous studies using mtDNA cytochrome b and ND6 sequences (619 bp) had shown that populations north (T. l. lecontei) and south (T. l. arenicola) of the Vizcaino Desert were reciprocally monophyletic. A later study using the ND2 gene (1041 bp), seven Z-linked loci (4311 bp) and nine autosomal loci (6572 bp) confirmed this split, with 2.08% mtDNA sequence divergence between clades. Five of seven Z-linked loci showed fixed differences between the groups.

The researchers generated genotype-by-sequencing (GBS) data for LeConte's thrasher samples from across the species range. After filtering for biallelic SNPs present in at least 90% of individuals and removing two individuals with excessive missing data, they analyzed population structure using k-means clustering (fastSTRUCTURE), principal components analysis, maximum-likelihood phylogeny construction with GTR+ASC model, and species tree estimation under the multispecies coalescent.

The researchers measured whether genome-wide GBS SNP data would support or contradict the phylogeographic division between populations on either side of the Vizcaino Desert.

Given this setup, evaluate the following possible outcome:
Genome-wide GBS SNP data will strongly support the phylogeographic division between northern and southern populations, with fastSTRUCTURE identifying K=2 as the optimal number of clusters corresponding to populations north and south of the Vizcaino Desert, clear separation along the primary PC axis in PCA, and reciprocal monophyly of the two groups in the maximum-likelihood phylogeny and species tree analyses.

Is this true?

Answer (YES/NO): NO